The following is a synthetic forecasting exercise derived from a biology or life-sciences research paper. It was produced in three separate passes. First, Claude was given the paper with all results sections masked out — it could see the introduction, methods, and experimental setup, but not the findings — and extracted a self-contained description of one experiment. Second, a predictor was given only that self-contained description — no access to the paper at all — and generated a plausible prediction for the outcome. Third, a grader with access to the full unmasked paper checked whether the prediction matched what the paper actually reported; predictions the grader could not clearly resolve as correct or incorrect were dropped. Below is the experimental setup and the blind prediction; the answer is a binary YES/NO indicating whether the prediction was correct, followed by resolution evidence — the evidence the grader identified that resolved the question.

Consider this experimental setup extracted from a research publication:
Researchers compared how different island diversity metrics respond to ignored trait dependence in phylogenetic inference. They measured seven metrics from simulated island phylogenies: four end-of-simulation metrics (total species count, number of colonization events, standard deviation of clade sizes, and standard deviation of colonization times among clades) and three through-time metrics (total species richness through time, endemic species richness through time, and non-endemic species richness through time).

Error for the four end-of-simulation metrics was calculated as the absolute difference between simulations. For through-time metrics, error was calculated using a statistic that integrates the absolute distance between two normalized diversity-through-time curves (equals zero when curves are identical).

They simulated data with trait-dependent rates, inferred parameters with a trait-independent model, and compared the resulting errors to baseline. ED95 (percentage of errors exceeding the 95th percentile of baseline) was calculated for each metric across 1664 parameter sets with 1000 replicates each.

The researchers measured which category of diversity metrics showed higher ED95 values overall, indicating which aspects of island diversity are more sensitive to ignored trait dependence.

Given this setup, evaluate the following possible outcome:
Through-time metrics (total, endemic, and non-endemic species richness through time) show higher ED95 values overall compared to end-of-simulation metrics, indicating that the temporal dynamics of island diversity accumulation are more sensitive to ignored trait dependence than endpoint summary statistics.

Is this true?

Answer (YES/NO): NO